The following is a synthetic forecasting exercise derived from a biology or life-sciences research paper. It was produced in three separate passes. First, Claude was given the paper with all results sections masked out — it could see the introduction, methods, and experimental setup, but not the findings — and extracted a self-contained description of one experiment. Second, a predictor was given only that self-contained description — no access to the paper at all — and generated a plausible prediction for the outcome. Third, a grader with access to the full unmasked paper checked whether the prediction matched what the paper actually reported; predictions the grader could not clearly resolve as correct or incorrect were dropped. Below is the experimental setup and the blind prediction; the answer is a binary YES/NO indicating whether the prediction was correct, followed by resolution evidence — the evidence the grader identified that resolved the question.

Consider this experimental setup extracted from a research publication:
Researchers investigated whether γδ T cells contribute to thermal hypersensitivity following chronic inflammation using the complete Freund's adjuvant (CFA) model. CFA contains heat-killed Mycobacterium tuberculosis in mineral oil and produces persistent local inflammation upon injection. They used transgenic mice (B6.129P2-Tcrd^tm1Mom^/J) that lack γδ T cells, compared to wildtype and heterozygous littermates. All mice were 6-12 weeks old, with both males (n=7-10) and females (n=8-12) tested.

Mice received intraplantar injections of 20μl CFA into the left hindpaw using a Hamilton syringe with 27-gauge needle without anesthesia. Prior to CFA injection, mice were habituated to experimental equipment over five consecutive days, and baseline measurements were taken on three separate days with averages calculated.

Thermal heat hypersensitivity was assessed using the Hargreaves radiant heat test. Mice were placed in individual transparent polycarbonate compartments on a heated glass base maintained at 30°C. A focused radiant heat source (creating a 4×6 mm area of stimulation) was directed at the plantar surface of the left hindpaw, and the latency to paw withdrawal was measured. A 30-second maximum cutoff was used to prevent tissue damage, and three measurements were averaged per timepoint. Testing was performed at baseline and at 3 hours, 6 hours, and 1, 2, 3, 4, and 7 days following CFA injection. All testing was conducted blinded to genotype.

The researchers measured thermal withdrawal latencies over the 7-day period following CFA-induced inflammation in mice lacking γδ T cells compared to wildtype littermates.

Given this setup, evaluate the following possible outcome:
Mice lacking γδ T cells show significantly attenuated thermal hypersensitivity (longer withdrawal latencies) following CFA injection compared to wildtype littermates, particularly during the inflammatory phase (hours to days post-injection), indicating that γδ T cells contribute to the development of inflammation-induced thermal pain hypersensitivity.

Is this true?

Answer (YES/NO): NO